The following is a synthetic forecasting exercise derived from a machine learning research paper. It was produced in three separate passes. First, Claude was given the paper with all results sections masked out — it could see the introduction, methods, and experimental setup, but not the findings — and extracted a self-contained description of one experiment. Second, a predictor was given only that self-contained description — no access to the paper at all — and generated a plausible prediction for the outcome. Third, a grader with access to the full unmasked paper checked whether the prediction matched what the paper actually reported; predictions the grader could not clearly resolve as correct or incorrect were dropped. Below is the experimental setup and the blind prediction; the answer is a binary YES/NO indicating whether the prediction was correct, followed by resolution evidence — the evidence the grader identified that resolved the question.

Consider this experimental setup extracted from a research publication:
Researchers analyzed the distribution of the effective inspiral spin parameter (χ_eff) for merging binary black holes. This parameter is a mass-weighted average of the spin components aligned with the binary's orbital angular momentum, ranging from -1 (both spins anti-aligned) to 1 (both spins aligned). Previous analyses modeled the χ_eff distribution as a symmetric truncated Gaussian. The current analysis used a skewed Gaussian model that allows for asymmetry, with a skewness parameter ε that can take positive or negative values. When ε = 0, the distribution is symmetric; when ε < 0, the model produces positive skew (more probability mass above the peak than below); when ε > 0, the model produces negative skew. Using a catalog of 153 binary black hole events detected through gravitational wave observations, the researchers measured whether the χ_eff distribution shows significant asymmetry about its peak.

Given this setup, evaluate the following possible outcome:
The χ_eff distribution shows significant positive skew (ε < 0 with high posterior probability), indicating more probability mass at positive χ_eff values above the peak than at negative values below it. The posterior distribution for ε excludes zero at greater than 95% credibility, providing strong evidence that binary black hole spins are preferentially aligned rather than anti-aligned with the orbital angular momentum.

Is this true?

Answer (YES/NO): YES